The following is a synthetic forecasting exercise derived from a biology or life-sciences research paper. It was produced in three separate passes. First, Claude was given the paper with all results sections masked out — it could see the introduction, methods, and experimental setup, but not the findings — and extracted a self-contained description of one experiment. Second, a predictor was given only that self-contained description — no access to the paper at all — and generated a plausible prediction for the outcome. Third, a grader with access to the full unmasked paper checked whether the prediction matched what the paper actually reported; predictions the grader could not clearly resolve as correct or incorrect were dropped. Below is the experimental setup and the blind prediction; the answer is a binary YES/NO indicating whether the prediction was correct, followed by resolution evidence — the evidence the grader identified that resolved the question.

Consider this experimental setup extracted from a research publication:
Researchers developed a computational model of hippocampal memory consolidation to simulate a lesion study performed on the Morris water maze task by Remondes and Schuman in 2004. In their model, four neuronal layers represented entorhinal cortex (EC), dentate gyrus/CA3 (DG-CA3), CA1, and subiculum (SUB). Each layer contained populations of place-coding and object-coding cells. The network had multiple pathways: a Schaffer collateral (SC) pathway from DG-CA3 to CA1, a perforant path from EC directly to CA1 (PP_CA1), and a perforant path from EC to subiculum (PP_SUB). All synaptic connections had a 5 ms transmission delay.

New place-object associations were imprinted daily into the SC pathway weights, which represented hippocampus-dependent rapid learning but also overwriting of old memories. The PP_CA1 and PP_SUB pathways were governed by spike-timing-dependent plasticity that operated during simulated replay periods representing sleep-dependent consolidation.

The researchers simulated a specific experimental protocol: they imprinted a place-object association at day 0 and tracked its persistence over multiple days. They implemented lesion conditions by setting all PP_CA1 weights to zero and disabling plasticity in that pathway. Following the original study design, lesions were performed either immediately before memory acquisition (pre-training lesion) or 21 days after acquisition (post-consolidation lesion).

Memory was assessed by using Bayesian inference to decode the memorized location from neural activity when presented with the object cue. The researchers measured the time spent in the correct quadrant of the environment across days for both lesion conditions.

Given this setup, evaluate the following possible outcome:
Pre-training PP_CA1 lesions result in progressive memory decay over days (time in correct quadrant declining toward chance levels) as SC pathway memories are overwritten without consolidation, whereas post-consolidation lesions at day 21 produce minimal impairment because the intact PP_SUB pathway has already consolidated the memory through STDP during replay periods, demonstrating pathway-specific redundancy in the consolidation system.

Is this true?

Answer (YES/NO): YES